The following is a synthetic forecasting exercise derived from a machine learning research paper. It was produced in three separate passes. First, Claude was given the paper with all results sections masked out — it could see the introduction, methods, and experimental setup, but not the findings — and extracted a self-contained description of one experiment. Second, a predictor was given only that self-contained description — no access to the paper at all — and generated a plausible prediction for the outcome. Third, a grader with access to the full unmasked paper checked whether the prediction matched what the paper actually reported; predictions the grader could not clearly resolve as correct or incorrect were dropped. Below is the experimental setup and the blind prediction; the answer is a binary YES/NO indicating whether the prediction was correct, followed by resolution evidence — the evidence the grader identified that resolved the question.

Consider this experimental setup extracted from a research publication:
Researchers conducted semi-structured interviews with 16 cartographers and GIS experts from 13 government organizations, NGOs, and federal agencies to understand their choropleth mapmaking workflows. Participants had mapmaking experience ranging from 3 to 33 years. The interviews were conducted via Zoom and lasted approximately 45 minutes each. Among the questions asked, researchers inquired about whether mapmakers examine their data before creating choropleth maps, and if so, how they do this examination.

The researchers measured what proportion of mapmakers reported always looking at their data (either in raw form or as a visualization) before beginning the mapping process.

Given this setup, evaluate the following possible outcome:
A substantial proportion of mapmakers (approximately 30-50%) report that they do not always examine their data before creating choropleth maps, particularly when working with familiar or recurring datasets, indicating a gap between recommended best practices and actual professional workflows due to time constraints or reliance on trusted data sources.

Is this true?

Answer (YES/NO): NO